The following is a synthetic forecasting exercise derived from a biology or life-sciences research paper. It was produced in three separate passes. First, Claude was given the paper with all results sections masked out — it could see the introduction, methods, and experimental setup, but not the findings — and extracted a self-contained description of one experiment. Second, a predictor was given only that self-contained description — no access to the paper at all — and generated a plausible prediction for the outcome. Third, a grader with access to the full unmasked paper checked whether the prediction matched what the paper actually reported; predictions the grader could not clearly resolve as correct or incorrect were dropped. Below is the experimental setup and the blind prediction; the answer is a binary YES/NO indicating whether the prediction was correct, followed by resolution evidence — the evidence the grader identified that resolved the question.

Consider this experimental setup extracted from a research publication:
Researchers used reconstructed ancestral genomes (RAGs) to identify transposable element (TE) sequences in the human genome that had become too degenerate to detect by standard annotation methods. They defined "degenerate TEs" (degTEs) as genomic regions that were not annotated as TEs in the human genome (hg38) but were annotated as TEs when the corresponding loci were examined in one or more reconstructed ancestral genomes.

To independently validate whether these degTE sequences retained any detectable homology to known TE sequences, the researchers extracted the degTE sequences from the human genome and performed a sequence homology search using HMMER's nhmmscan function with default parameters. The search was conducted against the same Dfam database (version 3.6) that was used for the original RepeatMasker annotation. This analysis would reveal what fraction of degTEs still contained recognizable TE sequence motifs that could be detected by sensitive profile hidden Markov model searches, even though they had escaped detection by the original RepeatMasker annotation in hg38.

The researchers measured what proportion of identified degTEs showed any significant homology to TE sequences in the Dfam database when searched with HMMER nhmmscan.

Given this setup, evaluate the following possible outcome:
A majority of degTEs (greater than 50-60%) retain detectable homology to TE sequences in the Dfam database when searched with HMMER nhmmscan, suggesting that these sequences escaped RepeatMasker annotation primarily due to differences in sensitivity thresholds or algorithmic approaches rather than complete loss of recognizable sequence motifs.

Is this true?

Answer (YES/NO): NO